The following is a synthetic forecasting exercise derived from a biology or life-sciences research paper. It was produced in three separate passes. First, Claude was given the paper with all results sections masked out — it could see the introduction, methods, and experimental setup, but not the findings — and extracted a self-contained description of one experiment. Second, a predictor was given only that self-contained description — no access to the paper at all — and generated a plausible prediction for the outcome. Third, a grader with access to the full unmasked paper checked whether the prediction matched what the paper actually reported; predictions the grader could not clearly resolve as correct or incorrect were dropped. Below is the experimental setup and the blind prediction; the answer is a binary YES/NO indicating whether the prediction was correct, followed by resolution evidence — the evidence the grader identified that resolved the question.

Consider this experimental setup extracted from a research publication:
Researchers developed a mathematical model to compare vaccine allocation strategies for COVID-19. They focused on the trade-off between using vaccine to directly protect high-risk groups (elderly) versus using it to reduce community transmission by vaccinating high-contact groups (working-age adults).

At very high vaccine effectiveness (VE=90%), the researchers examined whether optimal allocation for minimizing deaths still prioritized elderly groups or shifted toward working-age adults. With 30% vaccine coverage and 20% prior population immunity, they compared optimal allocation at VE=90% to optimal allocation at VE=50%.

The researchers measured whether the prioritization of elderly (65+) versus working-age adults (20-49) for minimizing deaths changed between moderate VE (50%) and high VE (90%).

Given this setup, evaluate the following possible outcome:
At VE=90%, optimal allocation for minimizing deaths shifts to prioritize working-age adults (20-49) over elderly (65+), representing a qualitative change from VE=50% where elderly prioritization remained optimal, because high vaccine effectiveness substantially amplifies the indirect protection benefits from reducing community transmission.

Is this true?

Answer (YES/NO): NO